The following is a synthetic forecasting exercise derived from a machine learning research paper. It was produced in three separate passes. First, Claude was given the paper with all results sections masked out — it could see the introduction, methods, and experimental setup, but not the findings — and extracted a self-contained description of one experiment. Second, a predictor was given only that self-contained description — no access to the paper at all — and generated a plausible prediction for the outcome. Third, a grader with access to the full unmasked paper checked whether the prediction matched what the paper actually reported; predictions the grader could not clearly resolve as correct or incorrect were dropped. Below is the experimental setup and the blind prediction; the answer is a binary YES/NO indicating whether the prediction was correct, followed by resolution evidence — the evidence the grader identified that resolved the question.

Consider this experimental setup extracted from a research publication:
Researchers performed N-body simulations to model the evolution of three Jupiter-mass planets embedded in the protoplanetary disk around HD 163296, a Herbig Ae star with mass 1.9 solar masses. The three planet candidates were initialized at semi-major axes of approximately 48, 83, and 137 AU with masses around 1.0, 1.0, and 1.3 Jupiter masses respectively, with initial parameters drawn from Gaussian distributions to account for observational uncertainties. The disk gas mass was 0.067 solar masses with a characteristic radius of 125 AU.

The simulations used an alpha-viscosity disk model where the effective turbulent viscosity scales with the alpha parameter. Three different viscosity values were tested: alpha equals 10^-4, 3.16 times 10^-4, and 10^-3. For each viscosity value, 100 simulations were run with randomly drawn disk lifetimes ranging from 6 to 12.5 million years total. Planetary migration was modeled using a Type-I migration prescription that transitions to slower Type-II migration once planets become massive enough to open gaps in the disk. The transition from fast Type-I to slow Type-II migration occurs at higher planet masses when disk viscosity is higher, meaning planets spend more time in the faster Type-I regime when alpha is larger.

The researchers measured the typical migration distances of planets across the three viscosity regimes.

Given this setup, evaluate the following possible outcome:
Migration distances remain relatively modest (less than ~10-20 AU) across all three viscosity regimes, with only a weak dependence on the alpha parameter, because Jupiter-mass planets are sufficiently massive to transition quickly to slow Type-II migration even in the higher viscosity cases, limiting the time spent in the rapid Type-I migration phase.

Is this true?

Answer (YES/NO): NO